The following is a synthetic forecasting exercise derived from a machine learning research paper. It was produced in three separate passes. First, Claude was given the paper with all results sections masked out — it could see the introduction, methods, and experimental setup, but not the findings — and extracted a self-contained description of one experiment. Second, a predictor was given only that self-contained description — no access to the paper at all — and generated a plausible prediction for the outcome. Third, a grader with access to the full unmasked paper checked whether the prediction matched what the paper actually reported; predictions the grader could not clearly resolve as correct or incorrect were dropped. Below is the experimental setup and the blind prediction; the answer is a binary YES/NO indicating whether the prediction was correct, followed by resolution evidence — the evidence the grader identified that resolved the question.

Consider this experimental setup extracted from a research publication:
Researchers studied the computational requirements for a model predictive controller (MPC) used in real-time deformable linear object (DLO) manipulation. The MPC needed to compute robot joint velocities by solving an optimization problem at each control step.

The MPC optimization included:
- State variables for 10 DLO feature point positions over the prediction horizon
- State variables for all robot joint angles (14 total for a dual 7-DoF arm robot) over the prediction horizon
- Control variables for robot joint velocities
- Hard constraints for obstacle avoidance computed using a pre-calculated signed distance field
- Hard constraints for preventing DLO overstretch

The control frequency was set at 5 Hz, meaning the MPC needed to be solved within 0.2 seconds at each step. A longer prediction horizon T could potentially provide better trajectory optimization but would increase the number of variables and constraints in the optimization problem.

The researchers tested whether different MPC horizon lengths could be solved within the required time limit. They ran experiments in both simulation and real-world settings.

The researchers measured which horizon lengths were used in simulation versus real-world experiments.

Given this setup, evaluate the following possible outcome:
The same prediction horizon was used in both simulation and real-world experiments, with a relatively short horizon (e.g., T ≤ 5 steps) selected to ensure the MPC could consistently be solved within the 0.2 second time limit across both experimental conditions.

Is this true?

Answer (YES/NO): NO